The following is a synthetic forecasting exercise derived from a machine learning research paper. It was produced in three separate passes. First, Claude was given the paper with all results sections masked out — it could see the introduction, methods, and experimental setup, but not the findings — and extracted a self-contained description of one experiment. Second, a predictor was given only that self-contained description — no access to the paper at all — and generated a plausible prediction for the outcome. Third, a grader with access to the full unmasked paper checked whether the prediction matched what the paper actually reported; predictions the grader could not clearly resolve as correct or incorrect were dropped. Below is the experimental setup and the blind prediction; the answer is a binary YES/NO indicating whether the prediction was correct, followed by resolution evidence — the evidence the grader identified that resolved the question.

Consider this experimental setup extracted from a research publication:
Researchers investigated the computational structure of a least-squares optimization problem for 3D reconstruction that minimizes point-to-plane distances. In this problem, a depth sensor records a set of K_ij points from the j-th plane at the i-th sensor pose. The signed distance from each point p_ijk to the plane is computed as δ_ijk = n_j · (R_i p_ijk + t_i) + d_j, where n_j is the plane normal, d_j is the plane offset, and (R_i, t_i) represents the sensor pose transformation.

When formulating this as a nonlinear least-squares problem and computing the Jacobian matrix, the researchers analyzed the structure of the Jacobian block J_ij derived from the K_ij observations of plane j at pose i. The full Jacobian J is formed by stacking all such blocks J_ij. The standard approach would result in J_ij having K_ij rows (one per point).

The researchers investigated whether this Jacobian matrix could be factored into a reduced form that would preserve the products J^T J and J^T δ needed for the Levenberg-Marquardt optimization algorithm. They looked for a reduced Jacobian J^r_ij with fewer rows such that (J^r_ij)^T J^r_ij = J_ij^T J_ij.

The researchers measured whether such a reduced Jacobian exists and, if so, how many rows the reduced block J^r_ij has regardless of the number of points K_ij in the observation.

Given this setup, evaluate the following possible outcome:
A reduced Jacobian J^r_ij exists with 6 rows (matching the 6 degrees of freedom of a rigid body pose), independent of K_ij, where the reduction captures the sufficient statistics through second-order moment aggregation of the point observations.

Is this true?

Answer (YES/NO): NO